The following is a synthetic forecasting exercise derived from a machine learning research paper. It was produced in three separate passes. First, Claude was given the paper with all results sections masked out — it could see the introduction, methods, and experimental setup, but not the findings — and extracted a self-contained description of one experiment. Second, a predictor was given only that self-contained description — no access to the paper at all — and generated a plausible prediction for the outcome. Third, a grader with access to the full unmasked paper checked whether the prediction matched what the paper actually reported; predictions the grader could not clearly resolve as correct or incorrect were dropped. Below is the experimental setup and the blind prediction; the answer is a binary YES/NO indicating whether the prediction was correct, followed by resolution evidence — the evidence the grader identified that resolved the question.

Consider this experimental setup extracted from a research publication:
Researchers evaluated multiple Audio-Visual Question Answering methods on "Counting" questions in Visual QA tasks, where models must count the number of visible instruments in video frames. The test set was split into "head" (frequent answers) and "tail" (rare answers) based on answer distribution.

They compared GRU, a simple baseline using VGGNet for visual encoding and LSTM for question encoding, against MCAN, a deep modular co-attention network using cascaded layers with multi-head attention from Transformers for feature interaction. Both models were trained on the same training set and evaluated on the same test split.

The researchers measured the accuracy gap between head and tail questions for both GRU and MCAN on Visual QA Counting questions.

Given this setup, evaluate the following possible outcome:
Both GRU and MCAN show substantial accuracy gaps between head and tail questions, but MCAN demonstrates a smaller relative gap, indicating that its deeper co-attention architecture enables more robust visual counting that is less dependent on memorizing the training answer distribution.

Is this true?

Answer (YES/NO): YES